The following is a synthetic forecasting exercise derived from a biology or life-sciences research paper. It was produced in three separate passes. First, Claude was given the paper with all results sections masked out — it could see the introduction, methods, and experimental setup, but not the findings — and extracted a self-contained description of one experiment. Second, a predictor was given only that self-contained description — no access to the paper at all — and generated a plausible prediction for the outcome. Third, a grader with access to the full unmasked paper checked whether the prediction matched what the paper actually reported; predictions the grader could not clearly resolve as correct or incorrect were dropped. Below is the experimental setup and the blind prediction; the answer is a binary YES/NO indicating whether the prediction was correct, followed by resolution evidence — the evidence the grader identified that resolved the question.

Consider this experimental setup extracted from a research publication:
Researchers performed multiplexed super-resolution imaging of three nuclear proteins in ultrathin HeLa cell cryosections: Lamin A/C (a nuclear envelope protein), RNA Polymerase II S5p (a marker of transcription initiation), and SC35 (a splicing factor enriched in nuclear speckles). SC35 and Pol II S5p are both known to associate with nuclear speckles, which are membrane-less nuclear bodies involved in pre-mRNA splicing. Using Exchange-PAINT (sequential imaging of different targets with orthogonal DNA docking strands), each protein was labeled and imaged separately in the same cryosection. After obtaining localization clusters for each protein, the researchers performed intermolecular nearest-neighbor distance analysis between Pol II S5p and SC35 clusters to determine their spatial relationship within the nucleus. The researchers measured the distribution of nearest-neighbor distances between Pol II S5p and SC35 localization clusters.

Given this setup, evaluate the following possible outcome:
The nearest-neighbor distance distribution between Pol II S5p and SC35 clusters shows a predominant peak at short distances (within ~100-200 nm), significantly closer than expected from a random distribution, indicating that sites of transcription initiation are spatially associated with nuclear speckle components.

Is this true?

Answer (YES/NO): NO